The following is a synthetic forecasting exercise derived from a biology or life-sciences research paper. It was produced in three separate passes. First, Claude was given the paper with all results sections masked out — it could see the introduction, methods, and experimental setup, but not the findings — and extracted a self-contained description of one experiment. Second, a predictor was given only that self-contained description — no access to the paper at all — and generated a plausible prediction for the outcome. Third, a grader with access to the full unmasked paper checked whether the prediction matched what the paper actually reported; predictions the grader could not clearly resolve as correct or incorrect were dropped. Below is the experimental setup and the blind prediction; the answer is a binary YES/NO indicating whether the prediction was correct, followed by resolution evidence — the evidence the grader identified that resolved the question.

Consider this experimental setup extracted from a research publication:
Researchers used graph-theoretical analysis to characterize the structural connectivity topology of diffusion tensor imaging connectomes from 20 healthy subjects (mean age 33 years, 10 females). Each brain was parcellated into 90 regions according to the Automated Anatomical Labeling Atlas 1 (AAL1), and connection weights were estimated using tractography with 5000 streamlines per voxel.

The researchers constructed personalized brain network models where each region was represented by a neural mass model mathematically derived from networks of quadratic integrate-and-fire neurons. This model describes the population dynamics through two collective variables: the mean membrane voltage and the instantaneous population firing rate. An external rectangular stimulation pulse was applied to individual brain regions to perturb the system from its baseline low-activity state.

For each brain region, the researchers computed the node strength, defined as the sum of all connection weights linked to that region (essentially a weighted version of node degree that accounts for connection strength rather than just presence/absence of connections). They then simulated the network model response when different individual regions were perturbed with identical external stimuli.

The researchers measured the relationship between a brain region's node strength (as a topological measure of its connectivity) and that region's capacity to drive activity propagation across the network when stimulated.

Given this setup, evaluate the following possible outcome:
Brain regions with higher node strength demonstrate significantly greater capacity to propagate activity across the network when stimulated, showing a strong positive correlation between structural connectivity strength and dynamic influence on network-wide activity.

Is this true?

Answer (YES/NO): YES